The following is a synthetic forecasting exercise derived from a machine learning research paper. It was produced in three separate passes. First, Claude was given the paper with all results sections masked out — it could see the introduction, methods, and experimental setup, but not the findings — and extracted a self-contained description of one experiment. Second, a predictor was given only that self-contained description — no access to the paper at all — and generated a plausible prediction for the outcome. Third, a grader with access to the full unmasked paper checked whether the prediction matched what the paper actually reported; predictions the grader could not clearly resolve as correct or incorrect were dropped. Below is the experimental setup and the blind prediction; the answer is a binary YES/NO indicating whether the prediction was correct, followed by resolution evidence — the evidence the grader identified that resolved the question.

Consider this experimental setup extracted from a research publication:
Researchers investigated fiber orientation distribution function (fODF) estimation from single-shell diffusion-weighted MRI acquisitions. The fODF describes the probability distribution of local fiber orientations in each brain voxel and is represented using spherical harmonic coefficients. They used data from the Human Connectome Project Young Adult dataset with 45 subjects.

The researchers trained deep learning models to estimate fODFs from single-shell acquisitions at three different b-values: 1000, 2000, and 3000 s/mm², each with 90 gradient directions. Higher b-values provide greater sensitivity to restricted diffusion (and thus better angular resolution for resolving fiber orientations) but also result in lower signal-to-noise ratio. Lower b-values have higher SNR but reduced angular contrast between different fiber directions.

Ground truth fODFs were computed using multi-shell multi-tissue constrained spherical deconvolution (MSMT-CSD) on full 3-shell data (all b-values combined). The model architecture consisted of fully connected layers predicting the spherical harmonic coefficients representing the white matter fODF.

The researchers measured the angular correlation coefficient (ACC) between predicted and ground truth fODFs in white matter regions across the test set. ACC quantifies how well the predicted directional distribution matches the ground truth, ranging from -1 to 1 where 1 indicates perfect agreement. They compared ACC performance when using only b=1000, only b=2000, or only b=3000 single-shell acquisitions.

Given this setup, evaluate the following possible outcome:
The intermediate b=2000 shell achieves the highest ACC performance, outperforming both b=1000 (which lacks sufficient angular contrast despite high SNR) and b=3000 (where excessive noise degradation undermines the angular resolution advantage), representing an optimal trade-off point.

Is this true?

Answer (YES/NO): YES